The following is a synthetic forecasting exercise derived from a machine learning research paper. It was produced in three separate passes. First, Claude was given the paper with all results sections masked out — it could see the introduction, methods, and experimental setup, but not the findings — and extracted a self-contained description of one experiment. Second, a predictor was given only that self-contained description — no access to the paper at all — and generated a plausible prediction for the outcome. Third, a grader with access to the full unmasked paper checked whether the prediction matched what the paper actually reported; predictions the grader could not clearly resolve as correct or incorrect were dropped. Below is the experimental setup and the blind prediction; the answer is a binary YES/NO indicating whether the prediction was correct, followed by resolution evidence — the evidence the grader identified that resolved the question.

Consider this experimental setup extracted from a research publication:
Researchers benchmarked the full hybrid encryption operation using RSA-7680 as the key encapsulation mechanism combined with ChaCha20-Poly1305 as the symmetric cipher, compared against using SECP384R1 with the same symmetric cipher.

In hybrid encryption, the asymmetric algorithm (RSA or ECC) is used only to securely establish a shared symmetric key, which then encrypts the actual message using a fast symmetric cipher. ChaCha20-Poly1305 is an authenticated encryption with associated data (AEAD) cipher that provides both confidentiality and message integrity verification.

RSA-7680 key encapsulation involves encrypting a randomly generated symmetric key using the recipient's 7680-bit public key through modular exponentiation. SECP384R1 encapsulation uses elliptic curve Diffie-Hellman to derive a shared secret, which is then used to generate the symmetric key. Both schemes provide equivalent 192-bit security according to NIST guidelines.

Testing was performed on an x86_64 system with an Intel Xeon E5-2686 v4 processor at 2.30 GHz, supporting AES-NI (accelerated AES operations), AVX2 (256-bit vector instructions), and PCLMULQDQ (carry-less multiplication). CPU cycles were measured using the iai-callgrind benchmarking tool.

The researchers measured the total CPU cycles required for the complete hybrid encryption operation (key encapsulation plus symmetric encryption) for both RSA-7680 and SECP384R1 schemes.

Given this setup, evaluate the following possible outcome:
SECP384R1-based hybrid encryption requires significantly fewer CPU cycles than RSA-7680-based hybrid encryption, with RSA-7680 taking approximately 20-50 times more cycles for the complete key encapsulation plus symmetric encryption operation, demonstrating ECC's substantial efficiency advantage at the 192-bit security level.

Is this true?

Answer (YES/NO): NO